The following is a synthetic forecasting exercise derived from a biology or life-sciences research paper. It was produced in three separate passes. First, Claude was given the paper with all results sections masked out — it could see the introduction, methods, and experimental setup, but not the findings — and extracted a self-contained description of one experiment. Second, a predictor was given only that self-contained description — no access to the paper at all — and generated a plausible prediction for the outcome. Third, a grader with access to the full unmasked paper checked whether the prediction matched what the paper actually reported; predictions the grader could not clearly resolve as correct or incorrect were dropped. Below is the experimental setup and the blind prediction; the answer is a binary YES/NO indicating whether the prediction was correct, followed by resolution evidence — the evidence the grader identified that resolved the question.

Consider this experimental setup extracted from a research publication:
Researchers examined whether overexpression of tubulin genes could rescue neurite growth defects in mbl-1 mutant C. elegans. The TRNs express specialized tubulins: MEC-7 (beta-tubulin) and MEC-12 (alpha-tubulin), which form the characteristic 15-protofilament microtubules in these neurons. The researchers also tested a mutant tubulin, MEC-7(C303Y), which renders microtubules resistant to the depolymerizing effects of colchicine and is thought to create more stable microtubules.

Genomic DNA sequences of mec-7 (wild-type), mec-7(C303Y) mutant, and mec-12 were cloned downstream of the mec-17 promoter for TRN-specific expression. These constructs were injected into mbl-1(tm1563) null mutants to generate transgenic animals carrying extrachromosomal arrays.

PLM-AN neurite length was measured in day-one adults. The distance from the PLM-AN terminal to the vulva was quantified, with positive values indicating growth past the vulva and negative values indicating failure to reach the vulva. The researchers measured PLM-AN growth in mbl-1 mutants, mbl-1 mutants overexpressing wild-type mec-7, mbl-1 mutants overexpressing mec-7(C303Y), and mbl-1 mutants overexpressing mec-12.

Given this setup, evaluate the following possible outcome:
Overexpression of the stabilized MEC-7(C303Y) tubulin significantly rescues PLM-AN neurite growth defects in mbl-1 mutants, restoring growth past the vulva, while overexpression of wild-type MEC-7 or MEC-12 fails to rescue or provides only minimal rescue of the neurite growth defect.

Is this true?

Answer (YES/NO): NO